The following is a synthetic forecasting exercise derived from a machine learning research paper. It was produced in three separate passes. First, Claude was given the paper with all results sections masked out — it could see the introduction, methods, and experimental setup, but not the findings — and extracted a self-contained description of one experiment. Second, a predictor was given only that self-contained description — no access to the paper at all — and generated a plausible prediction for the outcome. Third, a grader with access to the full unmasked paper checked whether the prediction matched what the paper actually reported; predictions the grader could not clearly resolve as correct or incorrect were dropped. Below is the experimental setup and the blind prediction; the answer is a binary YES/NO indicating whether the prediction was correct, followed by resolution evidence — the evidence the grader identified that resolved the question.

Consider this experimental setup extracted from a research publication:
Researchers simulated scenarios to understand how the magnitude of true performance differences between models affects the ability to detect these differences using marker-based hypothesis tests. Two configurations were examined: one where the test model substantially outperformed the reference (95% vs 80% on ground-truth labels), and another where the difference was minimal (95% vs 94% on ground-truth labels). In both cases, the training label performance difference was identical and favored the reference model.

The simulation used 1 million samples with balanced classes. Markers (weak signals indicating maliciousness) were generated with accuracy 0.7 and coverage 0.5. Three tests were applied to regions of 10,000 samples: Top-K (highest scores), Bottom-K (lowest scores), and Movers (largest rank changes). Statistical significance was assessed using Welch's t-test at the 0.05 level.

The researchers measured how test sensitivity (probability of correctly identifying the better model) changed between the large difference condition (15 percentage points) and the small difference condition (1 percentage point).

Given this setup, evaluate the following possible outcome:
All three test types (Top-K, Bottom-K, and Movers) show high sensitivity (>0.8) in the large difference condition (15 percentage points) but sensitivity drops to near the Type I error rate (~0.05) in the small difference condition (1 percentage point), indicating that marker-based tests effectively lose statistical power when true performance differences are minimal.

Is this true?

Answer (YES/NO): NO